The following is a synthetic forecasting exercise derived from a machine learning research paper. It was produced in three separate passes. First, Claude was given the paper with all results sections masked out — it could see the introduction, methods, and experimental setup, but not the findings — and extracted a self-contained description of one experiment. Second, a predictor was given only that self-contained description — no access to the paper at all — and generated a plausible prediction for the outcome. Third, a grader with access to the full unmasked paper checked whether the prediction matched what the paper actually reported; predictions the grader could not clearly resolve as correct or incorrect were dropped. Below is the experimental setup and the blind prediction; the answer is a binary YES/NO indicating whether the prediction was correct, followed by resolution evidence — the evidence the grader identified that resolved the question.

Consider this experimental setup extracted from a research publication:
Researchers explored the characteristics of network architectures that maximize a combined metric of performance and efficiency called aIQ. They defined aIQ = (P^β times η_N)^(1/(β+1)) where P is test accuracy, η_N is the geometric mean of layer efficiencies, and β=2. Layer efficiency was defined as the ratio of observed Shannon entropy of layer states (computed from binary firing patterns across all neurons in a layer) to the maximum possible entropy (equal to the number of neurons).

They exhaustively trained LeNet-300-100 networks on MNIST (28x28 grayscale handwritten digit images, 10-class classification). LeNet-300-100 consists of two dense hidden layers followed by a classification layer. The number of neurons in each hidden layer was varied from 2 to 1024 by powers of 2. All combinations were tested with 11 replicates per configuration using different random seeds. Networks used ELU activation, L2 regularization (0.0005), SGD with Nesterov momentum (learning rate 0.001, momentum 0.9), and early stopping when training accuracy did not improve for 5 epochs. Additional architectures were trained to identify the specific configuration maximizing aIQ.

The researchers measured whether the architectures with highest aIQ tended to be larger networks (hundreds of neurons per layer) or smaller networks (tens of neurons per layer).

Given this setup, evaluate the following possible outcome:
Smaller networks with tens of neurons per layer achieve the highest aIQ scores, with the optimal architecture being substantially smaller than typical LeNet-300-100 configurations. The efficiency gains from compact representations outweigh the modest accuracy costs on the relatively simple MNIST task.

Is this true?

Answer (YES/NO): NO